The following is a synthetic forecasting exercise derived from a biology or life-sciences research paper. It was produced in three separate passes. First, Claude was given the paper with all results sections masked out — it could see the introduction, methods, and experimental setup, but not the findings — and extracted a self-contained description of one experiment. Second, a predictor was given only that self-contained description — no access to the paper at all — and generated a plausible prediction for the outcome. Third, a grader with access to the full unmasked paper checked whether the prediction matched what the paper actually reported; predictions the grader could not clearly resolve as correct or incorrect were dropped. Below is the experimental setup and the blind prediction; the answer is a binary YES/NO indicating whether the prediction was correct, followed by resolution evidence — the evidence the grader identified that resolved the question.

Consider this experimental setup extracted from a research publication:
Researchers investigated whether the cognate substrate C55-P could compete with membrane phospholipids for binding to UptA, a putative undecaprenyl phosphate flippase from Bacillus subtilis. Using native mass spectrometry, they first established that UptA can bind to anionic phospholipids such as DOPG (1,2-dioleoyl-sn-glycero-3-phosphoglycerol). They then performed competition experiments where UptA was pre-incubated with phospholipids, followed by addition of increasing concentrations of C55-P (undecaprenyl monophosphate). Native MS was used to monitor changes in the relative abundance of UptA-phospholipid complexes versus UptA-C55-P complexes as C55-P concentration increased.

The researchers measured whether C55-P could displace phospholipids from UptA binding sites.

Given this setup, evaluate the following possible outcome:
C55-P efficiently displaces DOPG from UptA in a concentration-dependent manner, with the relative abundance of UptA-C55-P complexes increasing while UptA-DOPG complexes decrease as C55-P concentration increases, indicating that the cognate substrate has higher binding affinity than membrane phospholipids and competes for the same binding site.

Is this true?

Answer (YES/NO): YES